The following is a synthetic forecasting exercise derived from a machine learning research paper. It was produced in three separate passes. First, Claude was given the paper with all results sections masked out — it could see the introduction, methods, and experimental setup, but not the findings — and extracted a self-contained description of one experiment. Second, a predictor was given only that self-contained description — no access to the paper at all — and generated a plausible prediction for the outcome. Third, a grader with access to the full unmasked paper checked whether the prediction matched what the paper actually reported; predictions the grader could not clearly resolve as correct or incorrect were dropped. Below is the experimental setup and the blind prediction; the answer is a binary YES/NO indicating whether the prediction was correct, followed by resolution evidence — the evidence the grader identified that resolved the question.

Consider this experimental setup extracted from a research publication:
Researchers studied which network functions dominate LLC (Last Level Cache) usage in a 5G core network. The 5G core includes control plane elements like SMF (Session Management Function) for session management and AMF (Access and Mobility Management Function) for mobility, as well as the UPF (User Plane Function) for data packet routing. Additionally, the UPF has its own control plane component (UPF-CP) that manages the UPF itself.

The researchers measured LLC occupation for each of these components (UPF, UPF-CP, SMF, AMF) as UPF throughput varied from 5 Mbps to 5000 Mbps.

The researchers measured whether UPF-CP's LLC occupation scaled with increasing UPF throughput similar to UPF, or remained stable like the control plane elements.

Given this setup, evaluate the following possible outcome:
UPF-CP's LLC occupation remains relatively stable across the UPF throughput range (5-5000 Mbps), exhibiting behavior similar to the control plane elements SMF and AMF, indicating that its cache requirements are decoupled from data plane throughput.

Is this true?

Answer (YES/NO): YES